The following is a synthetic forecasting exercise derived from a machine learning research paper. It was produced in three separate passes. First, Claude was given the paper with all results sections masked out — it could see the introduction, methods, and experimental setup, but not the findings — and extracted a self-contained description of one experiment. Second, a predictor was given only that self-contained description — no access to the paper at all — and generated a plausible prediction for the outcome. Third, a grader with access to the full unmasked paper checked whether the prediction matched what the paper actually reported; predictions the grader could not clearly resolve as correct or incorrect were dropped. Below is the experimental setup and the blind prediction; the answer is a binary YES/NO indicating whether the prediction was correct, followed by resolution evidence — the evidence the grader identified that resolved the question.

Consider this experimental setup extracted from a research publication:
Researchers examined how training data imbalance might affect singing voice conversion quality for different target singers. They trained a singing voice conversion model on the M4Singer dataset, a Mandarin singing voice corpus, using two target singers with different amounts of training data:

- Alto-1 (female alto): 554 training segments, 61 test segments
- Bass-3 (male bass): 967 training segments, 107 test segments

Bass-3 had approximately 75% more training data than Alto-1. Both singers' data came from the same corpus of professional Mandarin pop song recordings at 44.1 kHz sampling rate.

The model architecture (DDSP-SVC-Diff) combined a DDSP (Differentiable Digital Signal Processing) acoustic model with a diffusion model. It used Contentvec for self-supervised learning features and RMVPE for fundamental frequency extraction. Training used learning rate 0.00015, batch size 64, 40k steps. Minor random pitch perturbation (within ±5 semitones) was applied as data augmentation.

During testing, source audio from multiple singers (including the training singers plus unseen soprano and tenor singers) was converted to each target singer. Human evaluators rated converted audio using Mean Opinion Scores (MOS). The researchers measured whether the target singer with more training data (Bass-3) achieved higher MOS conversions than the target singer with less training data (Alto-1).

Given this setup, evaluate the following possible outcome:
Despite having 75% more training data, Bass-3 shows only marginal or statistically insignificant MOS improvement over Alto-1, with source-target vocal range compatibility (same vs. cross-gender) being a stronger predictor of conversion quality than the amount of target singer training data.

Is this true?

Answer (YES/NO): NO